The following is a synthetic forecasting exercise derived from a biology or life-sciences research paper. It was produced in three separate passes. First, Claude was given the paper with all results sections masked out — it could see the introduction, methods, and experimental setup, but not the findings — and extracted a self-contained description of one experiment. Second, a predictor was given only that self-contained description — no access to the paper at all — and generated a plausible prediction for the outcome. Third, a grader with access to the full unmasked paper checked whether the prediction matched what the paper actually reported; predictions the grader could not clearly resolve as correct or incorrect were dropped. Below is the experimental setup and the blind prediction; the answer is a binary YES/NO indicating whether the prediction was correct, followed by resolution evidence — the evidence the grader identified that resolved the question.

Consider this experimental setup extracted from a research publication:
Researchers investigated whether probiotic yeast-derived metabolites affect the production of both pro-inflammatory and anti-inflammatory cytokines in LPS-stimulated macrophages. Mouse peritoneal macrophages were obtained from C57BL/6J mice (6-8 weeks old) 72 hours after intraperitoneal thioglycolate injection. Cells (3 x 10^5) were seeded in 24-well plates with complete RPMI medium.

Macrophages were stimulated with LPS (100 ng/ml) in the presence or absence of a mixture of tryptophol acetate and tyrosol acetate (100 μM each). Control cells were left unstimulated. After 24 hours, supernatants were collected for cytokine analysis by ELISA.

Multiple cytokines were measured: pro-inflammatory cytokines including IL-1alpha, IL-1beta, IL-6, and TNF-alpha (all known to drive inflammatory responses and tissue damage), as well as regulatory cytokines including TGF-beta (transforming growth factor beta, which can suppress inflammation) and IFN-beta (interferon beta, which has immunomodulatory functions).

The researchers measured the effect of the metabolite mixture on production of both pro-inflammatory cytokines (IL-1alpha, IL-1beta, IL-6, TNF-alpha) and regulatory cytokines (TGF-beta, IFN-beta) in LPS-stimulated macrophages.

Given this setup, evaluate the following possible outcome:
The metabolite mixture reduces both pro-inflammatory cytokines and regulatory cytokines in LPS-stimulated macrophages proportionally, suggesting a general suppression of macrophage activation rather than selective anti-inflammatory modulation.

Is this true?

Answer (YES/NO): NO